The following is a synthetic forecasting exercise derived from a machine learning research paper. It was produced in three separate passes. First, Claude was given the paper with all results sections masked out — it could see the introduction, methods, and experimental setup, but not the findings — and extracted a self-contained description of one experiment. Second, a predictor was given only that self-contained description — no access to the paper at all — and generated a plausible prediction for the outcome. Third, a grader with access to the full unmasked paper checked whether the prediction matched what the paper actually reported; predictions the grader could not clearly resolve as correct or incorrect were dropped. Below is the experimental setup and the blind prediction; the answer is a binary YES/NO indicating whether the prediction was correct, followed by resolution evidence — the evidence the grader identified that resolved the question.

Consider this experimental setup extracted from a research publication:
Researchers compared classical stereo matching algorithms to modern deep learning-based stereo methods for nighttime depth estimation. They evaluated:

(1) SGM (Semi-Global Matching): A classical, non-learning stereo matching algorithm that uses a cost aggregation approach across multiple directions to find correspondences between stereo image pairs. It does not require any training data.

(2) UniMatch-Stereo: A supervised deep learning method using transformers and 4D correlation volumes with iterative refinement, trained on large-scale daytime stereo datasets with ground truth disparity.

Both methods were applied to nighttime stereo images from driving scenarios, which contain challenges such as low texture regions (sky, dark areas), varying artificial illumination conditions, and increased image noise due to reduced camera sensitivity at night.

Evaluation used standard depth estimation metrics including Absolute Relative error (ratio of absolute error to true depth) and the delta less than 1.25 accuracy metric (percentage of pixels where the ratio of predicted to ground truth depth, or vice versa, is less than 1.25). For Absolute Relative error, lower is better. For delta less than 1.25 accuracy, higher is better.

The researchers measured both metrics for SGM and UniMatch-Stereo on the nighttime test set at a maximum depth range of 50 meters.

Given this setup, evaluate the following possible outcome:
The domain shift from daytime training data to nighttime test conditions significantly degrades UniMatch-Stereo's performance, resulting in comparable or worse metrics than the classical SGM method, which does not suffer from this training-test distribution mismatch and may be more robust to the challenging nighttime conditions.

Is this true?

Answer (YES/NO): NO